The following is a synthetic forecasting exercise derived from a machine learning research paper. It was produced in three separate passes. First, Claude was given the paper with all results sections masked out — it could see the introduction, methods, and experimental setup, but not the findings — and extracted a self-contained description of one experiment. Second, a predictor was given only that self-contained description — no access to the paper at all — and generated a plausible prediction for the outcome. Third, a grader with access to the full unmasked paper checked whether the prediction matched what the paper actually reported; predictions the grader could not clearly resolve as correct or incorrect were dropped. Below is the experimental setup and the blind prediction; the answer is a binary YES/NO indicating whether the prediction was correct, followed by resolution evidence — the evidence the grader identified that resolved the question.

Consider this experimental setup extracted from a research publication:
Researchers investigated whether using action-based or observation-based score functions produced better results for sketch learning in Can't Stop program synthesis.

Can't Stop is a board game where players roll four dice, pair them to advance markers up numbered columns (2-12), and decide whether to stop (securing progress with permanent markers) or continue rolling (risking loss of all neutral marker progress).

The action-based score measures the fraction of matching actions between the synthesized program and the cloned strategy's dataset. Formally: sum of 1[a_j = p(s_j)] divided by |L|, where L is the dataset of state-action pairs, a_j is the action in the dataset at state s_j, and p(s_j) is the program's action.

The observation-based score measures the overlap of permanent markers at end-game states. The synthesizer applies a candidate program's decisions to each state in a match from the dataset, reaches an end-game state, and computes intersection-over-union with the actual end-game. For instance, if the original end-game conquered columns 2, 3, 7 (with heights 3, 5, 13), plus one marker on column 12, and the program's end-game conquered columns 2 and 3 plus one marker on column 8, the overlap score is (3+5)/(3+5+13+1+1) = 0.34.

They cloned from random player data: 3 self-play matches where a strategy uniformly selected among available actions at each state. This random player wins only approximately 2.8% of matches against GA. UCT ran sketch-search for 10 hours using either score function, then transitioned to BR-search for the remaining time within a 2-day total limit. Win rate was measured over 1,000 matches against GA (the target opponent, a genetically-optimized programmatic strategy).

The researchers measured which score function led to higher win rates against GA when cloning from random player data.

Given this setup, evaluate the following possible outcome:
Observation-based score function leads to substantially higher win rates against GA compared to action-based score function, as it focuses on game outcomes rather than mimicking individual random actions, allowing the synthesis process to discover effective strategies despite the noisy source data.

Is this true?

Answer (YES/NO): YES